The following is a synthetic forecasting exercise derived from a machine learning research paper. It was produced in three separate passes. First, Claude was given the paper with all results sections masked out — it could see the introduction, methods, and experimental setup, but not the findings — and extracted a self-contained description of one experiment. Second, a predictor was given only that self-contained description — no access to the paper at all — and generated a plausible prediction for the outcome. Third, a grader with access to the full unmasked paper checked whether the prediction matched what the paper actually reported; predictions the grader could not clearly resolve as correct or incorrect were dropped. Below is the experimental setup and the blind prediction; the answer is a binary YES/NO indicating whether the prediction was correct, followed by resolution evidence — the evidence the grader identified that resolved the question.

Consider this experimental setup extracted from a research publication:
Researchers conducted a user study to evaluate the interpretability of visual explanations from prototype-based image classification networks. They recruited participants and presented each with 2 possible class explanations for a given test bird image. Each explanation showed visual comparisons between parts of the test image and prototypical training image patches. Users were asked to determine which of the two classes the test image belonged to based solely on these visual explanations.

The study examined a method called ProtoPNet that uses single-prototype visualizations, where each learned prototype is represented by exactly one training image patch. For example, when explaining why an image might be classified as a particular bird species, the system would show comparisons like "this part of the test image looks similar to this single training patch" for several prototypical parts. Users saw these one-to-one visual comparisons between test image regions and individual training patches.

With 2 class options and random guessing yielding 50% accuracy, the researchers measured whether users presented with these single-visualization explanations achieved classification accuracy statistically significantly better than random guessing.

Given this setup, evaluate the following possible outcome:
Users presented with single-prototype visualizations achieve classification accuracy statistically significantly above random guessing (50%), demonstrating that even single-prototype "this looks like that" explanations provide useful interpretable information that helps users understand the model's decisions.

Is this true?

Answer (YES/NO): NO